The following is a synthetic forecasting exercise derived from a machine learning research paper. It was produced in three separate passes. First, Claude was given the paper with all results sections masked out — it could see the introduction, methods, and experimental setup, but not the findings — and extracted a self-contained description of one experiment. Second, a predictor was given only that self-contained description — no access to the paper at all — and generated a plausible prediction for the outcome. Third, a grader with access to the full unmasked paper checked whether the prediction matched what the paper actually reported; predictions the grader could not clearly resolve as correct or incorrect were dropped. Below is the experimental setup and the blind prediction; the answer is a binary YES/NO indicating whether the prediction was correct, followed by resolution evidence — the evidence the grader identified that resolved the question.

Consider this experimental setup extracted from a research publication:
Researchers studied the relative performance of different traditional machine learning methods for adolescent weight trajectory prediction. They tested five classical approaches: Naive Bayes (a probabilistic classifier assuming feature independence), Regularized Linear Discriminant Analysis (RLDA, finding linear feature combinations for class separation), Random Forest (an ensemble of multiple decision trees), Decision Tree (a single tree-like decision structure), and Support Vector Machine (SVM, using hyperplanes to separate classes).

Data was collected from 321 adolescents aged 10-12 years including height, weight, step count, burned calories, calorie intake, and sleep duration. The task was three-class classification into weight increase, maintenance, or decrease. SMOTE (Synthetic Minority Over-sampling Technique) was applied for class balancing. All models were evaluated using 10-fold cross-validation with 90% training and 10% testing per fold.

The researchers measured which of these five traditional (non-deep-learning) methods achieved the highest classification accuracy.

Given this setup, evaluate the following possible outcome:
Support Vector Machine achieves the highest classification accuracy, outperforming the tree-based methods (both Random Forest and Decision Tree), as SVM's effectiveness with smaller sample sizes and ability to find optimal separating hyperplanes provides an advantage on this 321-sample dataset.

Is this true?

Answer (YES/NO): YES